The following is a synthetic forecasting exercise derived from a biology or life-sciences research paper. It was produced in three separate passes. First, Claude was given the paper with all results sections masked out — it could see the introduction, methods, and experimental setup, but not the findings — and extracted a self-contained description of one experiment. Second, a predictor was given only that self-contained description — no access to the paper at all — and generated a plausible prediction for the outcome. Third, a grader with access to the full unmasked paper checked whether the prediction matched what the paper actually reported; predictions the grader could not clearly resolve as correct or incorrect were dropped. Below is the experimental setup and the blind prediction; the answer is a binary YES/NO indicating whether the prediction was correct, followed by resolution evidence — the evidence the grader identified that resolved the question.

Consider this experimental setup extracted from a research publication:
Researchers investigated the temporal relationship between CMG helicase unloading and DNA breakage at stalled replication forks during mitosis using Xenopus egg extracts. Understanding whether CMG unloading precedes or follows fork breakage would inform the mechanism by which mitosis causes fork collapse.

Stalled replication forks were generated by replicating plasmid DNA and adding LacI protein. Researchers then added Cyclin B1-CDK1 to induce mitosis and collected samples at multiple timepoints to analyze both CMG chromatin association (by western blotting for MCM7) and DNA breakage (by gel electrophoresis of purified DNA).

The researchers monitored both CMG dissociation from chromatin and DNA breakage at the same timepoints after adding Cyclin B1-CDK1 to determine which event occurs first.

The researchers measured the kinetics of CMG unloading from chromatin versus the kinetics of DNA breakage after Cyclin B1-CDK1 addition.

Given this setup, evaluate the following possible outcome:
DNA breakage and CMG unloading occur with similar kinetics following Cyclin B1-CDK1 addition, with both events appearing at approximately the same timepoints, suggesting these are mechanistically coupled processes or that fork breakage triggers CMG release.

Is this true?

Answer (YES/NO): NO